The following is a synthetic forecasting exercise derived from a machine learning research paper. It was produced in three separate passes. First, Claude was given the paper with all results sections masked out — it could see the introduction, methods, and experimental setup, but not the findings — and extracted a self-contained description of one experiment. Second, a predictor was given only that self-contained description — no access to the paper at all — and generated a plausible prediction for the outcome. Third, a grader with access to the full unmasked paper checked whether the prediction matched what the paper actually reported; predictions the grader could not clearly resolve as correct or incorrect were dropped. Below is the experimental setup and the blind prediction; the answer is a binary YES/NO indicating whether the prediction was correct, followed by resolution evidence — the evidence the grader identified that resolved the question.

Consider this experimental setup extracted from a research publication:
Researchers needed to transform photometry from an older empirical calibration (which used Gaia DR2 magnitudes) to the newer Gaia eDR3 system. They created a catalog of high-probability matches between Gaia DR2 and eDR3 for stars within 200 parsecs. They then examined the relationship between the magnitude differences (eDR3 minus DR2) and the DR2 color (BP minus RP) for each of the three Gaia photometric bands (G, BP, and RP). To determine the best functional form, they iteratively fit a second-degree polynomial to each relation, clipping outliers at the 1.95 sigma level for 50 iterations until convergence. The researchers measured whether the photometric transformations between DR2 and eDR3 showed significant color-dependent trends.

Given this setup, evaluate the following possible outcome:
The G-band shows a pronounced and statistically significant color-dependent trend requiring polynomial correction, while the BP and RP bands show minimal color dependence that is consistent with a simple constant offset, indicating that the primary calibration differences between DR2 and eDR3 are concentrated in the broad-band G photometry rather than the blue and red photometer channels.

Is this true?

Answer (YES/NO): NO